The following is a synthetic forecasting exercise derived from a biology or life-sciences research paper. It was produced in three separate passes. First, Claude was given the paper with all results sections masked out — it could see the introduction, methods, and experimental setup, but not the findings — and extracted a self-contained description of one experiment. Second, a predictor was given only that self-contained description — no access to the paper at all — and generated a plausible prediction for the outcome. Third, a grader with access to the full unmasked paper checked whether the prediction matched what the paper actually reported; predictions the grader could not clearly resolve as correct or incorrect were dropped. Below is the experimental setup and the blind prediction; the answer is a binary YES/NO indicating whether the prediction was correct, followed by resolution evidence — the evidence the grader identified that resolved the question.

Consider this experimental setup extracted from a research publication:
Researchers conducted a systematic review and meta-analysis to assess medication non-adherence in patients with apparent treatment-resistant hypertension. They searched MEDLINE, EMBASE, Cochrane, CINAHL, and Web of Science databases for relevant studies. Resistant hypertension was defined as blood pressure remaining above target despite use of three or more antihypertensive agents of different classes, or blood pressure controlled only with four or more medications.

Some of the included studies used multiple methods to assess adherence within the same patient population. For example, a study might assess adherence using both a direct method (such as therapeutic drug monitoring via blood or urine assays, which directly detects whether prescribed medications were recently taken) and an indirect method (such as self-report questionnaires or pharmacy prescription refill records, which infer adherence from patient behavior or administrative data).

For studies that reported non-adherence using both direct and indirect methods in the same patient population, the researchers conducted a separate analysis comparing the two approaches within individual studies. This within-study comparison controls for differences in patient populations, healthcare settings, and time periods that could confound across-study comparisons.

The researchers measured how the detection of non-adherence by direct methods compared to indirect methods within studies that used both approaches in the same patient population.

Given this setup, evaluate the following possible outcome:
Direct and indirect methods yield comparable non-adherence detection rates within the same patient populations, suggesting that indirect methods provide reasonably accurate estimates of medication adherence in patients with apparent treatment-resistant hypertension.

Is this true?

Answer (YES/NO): NO